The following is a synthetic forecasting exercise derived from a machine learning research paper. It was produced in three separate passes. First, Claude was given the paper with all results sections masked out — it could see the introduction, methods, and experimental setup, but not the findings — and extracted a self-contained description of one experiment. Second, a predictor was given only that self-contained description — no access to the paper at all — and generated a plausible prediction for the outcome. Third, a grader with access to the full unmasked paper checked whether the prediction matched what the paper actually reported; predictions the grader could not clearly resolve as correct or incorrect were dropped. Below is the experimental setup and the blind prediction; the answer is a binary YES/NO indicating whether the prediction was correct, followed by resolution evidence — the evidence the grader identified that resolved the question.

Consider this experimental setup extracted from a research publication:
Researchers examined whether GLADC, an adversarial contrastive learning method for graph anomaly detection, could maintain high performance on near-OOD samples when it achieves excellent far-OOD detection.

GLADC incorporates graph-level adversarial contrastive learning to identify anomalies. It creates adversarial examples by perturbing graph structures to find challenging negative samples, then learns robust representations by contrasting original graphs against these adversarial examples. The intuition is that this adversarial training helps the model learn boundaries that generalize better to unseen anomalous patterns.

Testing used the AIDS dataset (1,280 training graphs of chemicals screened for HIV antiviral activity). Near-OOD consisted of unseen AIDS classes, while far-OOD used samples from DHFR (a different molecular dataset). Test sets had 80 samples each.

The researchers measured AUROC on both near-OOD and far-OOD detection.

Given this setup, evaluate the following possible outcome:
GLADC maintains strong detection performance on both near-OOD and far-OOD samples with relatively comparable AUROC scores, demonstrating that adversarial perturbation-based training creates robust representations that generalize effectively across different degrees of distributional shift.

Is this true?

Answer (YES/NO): YES